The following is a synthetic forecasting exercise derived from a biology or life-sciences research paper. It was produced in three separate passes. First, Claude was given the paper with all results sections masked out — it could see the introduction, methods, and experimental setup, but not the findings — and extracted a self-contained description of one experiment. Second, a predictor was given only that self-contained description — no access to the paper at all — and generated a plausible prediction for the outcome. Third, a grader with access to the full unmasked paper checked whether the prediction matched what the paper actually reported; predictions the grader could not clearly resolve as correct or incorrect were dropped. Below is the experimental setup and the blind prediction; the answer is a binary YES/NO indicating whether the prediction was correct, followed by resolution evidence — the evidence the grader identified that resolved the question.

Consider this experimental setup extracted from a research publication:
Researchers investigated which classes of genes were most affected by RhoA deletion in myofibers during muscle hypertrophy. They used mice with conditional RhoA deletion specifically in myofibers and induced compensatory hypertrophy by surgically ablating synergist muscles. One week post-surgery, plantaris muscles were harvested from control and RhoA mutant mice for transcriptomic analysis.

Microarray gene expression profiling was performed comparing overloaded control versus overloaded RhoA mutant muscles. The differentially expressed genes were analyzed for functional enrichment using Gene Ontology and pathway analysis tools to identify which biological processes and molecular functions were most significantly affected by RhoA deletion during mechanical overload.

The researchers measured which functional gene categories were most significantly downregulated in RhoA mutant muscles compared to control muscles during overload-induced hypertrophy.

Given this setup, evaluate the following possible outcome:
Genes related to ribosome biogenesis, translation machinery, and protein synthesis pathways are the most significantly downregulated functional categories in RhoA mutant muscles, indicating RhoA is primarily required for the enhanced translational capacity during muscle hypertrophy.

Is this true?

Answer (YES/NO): NO